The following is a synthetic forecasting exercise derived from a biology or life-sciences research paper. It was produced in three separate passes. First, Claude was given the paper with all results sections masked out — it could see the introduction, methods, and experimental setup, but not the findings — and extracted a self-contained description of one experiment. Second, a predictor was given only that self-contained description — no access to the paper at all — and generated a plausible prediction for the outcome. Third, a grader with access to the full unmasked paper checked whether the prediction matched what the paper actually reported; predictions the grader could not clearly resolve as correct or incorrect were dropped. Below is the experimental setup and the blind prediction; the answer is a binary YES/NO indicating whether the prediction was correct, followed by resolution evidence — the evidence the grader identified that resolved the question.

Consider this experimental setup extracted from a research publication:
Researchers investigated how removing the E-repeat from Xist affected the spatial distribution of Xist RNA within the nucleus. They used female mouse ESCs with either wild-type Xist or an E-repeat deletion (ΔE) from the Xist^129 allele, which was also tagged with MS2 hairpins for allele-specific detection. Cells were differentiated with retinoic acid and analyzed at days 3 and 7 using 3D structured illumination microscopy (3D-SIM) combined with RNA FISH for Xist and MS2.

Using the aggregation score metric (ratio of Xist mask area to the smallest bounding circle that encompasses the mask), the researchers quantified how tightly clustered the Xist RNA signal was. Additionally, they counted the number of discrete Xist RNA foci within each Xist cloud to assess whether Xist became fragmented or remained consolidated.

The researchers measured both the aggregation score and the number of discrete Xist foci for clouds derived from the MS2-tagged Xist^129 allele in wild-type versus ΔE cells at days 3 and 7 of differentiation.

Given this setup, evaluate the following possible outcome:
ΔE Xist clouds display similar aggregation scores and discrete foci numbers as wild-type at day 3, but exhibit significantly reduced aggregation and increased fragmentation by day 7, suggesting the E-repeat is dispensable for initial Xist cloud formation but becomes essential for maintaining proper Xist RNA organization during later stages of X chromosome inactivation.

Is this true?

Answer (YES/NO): NO